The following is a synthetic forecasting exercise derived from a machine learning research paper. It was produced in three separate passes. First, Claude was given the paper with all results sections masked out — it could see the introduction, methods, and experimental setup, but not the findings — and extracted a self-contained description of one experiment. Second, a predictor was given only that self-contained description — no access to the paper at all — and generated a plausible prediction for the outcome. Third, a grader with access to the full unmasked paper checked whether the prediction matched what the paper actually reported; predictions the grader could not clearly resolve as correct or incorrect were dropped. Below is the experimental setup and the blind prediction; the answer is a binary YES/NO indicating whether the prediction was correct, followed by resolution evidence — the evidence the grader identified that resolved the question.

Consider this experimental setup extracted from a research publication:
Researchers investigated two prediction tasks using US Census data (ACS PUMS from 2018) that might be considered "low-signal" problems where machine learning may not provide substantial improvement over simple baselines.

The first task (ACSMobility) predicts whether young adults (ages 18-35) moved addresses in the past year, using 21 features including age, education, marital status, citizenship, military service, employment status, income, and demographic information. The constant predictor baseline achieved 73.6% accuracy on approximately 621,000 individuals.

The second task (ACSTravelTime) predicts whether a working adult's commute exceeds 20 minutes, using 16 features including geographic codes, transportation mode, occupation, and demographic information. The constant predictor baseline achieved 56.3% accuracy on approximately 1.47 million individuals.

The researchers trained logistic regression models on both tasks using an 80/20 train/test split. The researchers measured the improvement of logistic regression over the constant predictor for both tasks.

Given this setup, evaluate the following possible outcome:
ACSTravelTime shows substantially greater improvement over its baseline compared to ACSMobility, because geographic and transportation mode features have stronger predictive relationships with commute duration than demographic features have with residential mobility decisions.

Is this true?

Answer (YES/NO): YES